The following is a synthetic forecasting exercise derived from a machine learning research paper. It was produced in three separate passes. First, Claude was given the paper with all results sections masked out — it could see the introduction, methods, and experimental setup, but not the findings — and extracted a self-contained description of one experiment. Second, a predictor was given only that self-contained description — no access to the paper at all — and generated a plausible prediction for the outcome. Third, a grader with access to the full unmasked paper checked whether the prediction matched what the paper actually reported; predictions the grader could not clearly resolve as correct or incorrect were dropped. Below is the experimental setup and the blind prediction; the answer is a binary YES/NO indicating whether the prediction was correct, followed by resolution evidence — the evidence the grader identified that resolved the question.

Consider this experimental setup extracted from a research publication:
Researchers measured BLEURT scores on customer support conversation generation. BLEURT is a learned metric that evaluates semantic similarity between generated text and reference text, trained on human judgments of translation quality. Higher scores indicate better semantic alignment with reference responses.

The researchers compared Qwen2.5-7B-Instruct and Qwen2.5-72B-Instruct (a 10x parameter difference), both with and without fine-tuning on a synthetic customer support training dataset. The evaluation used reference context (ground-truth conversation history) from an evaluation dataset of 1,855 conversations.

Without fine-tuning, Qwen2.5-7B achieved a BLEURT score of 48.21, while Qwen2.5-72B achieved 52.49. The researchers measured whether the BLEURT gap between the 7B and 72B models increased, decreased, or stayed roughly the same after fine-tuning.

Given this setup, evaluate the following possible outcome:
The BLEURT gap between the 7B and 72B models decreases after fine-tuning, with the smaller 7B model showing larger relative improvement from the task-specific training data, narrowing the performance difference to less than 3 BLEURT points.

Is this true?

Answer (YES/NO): YES